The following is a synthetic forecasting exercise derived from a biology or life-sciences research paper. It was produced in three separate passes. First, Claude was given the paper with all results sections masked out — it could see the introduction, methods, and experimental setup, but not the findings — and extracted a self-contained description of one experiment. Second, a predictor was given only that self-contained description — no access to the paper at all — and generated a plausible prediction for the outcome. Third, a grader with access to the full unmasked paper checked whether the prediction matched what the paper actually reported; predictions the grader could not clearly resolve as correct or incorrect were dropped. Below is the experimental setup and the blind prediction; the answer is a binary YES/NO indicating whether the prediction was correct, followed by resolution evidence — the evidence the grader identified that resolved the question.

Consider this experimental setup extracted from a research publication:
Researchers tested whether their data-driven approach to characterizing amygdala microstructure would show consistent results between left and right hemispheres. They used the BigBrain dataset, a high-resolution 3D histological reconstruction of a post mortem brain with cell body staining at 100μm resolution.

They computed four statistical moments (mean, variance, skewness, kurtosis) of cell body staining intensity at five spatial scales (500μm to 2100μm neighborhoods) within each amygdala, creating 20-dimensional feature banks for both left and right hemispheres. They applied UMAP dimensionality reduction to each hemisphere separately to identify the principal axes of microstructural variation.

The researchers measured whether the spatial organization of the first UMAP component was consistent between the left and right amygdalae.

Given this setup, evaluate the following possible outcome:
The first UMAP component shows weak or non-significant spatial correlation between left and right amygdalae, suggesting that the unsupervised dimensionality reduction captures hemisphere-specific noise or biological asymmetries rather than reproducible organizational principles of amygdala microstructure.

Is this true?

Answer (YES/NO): NO